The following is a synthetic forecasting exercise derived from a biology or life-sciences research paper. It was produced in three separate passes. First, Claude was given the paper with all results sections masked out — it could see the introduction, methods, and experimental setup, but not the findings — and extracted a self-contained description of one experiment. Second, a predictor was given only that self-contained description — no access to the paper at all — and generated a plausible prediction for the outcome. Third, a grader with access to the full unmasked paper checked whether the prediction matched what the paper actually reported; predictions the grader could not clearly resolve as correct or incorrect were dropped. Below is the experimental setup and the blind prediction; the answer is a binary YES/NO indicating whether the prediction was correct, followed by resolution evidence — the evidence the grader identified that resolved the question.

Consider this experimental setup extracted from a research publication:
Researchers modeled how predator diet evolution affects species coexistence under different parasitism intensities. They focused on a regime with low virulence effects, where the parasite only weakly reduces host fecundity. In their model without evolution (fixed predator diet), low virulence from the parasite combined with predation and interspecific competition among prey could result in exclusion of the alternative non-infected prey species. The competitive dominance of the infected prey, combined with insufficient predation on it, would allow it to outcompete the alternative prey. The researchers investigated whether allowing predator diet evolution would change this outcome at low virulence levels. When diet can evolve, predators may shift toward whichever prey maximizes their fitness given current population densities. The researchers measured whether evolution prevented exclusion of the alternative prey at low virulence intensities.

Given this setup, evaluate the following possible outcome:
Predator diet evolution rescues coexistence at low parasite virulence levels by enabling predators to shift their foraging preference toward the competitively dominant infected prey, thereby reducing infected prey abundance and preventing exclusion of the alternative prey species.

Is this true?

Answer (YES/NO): YES